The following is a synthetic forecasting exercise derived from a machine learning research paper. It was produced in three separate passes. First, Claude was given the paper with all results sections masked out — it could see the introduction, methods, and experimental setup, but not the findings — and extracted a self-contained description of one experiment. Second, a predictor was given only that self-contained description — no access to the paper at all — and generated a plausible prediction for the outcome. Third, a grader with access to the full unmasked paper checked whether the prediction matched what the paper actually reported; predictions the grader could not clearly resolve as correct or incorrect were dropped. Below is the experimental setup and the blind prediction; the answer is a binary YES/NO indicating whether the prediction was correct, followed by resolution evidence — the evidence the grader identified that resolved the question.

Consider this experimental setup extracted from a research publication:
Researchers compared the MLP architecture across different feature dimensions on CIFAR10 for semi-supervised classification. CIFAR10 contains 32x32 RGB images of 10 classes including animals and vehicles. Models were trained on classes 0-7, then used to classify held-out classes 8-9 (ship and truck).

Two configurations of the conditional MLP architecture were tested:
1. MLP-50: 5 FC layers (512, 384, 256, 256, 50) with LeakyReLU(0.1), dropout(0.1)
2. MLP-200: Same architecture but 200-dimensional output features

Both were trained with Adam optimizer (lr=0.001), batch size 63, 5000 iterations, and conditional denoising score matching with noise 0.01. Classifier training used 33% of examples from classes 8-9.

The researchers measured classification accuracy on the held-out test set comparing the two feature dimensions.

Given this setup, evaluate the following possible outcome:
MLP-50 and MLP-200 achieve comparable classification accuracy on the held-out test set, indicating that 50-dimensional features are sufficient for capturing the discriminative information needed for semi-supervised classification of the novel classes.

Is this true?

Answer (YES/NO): NO